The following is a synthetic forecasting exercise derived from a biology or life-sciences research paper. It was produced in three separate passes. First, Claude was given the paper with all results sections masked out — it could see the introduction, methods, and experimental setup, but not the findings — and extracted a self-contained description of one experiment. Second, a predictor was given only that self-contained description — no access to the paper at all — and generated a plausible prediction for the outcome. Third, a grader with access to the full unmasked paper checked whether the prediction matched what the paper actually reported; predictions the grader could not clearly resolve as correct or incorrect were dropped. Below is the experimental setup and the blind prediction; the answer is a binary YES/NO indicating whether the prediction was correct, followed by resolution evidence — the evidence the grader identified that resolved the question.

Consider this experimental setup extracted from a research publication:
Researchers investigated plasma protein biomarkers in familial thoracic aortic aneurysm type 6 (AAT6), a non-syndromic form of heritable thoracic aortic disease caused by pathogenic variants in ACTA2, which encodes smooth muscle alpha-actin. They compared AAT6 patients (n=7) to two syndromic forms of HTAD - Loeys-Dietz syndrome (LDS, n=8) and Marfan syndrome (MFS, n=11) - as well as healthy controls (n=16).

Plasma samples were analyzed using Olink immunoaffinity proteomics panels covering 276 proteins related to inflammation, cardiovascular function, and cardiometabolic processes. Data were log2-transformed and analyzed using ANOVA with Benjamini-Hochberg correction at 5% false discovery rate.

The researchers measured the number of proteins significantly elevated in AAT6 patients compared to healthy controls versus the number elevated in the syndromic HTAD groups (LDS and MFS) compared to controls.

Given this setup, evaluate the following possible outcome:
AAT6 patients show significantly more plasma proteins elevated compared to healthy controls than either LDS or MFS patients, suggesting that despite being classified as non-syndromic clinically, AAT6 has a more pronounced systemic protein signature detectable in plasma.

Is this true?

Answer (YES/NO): NO